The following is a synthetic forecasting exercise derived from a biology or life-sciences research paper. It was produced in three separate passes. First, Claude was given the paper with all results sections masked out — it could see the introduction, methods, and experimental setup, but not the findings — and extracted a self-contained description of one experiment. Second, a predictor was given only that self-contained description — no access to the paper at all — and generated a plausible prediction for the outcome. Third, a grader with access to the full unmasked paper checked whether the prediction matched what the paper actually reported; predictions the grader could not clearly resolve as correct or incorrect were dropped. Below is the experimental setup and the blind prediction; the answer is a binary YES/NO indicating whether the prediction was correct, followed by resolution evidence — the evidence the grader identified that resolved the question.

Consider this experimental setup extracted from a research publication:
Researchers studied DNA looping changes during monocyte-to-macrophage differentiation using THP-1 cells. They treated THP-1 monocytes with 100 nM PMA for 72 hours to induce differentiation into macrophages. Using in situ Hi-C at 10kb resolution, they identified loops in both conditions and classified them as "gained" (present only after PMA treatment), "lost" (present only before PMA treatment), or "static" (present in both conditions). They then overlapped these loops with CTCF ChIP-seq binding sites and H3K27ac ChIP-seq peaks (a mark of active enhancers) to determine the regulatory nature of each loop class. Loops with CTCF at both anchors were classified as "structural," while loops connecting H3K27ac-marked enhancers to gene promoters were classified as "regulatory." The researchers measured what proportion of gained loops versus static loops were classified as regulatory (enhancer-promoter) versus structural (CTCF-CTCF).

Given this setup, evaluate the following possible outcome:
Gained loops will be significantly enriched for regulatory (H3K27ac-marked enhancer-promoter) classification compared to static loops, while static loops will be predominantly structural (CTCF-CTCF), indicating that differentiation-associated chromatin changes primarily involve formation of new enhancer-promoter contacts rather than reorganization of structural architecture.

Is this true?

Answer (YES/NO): YES